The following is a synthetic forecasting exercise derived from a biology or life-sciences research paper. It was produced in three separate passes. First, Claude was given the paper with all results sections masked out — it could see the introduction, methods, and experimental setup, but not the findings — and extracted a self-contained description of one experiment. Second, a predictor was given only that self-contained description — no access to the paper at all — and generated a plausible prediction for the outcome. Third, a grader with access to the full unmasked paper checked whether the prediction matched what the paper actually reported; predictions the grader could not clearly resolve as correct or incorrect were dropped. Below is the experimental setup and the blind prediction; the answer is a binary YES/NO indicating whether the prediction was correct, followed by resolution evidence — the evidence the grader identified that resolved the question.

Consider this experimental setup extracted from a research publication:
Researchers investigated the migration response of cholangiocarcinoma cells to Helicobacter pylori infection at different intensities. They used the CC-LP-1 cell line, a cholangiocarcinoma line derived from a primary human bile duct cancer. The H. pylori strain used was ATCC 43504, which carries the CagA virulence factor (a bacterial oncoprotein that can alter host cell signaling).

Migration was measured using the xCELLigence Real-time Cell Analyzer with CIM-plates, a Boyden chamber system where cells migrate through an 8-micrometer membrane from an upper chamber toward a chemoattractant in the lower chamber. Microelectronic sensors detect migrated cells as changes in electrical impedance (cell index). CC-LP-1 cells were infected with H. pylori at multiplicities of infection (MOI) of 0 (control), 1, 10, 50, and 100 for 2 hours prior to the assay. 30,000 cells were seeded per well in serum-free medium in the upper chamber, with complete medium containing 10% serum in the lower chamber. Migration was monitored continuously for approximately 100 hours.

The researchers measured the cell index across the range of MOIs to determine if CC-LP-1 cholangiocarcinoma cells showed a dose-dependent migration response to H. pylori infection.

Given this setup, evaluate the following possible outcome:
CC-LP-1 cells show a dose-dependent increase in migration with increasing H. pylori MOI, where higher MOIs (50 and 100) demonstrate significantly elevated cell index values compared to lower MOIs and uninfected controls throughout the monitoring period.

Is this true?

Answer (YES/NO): NO